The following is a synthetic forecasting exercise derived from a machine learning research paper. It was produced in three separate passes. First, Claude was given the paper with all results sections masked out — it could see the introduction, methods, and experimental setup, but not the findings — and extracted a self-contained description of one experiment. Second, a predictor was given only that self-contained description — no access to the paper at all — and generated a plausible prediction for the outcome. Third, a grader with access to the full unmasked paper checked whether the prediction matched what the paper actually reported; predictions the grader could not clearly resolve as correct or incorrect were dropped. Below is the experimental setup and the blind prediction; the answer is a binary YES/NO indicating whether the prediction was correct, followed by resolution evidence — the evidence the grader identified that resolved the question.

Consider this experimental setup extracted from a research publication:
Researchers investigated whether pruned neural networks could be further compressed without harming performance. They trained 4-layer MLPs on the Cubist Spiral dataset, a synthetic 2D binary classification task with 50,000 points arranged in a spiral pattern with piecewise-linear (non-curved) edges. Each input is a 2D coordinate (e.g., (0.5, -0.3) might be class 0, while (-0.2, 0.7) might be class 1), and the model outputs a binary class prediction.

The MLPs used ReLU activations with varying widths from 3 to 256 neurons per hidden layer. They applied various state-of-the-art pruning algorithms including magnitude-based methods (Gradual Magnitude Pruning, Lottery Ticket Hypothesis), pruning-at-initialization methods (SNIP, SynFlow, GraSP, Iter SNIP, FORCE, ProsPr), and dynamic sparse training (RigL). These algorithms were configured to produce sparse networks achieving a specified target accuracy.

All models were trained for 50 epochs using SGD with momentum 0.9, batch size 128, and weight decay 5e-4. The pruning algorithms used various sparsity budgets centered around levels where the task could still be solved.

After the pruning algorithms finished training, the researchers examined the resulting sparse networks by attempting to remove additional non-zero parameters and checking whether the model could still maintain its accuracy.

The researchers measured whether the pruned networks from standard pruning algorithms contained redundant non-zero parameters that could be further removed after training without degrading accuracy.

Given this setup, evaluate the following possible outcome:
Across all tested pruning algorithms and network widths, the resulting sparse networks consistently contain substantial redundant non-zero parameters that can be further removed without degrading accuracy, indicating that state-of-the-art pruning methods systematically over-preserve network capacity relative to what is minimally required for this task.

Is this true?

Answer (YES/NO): YES